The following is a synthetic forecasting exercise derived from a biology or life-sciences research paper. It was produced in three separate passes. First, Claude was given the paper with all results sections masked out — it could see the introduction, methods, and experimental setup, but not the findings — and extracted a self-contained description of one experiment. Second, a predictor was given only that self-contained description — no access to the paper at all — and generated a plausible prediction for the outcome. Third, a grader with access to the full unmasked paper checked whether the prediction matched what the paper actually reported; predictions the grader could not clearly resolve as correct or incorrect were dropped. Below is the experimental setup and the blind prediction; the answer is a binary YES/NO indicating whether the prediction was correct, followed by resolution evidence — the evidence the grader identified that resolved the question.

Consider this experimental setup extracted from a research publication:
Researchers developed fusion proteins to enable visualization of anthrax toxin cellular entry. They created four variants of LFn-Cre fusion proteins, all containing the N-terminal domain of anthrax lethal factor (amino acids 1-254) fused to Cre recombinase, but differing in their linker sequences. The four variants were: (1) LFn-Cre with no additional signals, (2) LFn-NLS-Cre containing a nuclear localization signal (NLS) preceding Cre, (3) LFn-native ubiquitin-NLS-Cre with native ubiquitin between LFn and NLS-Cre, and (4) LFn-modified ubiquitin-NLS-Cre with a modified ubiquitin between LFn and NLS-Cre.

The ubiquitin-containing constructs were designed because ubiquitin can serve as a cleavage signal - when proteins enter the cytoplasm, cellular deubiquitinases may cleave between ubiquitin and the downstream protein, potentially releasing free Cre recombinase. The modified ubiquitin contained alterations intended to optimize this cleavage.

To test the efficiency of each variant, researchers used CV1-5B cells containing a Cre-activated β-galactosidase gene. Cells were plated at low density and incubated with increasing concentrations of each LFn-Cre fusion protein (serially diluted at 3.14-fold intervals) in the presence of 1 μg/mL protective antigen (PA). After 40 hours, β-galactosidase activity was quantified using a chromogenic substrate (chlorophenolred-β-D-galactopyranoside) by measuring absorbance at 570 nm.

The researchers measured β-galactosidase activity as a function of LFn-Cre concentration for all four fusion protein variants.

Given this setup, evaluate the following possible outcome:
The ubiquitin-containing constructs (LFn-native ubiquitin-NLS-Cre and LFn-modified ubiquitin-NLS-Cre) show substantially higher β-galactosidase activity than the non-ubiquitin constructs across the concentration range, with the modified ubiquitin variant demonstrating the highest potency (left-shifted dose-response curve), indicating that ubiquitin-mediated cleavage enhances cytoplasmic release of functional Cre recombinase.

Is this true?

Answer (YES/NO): NO